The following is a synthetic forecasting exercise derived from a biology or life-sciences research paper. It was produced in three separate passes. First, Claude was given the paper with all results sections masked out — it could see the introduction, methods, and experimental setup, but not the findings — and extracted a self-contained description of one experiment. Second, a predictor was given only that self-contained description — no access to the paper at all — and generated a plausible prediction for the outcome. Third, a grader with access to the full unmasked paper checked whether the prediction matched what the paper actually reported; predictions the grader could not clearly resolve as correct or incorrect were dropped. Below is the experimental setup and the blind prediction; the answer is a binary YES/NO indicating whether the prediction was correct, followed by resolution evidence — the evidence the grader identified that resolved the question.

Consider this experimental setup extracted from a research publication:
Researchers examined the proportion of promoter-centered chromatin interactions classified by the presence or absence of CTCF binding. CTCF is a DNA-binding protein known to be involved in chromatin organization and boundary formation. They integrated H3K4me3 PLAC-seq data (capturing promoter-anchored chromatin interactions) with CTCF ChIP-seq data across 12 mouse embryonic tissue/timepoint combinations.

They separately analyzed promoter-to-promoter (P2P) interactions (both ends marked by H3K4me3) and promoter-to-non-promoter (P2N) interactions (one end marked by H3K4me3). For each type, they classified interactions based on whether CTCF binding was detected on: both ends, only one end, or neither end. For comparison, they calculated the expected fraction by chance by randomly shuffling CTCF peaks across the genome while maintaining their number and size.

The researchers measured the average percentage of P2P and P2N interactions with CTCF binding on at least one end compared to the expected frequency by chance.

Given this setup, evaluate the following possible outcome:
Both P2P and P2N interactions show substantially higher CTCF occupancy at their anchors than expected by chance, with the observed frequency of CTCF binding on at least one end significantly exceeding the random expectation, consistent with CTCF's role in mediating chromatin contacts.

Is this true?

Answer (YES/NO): YES